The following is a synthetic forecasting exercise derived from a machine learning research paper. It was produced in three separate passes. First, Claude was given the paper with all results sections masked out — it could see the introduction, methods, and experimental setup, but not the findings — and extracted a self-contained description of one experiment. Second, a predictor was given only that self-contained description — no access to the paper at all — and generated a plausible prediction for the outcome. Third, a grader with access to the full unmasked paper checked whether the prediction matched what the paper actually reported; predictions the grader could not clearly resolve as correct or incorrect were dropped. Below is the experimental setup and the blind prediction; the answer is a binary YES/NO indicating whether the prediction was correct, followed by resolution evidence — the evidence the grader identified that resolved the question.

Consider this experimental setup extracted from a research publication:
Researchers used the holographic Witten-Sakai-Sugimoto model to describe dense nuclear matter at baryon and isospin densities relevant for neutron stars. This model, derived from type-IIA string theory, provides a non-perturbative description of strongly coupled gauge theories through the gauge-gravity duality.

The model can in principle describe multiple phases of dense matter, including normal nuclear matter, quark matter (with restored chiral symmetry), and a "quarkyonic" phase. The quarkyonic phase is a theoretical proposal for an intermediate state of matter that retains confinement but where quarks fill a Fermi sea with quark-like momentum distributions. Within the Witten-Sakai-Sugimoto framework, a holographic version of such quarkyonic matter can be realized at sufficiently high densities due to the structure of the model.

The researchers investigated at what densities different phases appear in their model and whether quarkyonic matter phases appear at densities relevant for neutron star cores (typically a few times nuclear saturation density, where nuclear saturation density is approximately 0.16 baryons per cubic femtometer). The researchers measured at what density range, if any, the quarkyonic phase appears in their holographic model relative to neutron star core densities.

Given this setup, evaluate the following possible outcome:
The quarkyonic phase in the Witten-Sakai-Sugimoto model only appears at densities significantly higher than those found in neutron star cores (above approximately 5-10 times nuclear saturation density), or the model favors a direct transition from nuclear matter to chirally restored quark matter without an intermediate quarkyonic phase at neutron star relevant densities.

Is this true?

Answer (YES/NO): YES